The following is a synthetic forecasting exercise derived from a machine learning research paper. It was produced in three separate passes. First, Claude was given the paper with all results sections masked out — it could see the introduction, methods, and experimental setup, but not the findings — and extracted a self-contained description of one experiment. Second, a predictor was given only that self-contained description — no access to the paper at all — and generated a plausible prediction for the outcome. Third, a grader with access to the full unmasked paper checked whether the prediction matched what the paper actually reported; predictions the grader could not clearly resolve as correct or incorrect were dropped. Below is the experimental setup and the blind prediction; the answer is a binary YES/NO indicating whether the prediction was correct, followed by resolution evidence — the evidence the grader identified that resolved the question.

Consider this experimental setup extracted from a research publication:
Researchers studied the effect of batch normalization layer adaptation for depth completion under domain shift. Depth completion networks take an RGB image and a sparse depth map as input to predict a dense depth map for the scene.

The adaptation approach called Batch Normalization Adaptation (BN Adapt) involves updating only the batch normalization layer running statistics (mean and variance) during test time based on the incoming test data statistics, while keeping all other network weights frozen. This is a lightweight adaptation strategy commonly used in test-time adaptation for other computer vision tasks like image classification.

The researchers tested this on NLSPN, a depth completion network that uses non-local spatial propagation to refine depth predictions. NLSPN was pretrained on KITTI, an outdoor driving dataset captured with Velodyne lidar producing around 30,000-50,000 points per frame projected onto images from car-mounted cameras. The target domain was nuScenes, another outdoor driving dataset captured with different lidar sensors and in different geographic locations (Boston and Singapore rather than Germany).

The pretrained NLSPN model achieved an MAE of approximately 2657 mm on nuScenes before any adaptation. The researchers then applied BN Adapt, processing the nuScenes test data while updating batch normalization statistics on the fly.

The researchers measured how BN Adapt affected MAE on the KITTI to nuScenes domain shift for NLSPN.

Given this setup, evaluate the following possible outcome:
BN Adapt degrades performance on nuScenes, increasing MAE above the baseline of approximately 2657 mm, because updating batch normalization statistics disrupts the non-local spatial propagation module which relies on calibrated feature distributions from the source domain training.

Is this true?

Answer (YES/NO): YES